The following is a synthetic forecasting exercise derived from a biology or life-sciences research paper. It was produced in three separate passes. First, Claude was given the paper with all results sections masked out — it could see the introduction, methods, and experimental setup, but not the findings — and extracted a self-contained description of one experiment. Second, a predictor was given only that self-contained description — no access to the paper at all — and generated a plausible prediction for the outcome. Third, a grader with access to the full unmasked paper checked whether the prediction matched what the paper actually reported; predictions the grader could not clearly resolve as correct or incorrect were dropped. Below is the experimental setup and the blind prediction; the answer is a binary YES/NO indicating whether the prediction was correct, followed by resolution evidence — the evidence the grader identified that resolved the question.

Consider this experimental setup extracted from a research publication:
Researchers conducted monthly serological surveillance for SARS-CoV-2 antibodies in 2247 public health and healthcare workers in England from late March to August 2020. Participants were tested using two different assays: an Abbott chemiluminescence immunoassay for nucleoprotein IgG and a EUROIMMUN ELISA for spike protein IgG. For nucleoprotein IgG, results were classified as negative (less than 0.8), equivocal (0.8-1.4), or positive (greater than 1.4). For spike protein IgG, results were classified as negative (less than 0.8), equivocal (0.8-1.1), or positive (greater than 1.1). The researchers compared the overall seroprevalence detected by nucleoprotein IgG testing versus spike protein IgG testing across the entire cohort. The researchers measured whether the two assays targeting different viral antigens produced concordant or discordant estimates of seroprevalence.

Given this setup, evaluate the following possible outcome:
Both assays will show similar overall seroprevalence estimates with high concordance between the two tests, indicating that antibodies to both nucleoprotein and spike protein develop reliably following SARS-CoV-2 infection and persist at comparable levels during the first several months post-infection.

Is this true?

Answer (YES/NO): NO